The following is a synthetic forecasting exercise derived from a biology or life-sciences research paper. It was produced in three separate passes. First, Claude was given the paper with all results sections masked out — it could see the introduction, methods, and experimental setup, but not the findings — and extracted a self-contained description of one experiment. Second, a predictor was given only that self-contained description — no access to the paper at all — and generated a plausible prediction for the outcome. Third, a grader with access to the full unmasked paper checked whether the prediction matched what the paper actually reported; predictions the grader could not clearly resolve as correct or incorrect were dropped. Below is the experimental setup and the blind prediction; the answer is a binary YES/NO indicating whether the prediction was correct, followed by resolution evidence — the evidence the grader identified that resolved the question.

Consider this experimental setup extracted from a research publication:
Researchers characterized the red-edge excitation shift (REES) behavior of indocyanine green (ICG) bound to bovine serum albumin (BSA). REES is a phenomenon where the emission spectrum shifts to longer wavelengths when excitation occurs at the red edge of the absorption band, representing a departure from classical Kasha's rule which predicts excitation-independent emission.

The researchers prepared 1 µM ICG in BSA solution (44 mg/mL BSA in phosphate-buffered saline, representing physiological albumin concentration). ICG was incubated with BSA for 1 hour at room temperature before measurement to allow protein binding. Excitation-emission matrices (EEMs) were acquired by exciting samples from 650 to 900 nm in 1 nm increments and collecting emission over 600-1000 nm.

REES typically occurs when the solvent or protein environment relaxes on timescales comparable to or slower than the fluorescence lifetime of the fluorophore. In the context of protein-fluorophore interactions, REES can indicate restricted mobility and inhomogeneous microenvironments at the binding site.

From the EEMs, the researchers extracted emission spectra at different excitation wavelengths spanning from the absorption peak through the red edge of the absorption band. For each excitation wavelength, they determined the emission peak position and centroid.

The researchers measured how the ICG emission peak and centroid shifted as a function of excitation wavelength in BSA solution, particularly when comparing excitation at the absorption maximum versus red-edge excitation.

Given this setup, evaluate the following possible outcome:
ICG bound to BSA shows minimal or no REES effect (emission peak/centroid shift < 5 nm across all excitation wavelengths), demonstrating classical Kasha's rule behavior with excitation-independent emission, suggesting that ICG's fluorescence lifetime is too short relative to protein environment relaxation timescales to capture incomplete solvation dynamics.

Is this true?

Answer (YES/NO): NO